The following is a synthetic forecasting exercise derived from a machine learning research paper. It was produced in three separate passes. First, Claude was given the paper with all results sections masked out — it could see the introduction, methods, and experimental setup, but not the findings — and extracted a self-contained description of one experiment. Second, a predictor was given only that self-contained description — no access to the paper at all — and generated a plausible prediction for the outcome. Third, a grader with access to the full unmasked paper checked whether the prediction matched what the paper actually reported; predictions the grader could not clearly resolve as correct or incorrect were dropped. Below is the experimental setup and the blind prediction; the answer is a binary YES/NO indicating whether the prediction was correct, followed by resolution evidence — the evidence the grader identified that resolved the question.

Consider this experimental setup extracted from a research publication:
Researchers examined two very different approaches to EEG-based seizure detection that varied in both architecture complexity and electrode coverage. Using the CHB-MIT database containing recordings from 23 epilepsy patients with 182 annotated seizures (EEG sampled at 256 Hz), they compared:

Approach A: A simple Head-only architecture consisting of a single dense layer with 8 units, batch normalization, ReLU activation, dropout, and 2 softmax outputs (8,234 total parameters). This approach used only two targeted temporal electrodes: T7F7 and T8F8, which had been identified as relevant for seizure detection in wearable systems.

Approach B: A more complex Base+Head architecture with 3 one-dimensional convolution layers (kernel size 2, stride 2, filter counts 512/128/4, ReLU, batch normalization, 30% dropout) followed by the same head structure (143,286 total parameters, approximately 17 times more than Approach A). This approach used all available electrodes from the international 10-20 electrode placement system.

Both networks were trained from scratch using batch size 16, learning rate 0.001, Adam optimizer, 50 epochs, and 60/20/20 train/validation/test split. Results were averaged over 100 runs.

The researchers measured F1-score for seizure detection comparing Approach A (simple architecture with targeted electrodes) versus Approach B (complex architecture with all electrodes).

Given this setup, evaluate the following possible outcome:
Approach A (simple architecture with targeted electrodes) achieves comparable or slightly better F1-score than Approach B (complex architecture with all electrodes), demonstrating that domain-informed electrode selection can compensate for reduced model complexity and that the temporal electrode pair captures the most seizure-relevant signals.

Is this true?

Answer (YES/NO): YES